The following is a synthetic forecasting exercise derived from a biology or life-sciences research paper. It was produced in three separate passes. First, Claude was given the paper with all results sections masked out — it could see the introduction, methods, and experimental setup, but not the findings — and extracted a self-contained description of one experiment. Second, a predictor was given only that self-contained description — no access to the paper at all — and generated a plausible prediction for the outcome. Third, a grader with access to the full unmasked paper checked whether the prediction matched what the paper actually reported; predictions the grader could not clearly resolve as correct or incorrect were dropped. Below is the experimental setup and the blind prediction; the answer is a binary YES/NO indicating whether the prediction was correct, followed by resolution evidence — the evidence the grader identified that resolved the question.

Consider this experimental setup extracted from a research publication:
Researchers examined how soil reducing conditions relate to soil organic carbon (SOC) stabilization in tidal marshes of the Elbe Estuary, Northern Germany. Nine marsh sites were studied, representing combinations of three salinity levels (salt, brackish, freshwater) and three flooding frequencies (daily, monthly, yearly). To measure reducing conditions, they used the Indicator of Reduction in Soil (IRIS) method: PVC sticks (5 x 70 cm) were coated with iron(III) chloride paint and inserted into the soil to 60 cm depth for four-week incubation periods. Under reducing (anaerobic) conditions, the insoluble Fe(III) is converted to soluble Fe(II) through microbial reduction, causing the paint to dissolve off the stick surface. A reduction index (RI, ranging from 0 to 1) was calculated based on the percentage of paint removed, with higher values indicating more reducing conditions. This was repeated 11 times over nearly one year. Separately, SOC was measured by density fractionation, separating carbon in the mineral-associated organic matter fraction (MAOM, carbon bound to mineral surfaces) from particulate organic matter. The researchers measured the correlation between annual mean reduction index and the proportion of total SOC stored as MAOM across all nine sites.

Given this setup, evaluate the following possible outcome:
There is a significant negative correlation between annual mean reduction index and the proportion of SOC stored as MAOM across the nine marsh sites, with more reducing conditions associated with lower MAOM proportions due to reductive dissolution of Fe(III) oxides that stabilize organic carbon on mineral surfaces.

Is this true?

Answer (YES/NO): NO